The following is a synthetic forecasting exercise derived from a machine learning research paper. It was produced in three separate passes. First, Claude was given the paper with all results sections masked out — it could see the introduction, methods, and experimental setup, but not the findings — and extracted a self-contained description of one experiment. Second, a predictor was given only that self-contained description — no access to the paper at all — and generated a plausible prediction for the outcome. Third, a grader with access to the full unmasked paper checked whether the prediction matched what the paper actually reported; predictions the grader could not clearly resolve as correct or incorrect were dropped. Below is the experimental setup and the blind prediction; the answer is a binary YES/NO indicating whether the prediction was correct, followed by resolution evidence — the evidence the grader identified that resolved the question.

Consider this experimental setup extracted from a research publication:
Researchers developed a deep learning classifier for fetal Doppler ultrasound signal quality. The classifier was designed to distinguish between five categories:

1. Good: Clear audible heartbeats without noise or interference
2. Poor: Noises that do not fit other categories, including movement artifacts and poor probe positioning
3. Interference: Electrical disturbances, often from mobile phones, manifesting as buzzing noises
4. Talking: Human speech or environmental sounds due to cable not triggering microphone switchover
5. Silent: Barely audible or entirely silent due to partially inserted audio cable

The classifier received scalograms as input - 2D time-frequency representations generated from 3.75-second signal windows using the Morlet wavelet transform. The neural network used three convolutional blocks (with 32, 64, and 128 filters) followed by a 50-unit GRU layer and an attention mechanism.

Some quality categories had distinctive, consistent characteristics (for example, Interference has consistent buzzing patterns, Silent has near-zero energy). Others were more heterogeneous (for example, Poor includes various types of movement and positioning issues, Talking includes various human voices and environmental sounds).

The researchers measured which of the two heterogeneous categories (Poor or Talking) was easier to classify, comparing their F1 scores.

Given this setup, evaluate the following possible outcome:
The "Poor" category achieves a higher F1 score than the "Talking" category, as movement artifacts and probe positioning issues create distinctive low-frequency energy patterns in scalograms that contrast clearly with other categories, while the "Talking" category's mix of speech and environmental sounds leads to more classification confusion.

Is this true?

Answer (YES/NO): NO